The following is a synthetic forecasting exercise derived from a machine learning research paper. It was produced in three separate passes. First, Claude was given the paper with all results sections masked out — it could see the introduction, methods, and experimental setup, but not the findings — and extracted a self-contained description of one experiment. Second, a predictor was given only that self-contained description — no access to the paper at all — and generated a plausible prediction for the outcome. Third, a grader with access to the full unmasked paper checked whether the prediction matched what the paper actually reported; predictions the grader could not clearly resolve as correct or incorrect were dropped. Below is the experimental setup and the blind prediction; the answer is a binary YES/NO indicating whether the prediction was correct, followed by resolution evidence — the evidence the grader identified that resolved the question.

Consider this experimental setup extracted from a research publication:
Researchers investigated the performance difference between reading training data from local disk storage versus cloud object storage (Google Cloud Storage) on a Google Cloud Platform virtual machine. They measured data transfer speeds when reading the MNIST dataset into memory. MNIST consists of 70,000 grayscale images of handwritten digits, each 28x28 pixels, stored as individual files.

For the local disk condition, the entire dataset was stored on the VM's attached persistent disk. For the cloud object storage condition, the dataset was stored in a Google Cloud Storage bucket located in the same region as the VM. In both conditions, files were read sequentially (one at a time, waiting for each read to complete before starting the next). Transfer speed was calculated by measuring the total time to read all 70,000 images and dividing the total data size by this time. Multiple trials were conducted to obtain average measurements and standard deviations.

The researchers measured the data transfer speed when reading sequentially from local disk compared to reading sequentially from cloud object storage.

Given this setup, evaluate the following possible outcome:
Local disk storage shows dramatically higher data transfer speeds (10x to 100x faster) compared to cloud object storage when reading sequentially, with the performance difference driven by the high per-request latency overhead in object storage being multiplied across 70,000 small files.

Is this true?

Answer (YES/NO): NO